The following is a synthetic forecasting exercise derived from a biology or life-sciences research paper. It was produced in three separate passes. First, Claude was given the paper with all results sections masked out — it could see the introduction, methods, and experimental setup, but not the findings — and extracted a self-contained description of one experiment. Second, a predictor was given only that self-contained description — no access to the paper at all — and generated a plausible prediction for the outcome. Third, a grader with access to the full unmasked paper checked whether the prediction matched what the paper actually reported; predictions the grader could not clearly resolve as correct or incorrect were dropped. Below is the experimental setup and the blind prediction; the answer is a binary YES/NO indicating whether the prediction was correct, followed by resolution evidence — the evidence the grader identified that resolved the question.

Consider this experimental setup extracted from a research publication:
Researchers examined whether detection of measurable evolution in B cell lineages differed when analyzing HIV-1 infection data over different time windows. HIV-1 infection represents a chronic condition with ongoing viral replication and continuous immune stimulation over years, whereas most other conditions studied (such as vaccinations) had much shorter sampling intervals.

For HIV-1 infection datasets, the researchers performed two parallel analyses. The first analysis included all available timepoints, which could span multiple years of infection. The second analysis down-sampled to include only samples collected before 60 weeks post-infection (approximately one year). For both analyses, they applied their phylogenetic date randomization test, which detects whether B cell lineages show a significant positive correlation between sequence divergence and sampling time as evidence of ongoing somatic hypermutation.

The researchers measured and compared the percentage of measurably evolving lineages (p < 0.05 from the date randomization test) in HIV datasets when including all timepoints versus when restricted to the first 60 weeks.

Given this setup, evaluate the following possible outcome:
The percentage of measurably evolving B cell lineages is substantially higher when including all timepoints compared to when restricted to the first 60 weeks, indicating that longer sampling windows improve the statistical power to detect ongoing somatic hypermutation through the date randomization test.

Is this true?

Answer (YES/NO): NO